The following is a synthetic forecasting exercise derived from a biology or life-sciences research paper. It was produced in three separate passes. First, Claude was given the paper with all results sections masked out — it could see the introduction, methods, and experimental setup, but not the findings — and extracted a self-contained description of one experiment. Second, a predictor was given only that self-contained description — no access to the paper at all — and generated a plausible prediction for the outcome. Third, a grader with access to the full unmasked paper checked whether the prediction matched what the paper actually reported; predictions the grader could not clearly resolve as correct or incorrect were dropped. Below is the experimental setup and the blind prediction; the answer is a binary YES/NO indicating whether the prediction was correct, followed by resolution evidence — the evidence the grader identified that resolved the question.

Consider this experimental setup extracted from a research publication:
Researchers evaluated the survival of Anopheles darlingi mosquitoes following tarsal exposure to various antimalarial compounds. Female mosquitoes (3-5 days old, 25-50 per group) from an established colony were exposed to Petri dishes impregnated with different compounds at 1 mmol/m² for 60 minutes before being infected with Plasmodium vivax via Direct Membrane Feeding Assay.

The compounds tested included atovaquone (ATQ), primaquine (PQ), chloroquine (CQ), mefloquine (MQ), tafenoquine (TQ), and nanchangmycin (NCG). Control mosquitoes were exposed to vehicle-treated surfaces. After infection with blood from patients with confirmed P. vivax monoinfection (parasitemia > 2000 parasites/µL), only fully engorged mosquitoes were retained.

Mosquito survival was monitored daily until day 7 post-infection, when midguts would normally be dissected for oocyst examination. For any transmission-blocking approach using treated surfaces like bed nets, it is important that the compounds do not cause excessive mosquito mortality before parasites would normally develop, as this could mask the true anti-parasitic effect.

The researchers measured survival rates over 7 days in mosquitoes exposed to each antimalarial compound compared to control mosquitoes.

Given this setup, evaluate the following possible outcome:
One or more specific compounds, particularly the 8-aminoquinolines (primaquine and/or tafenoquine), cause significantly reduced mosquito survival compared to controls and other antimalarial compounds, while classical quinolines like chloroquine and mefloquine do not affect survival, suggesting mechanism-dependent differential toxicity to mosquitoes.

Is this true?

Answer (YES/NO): NO